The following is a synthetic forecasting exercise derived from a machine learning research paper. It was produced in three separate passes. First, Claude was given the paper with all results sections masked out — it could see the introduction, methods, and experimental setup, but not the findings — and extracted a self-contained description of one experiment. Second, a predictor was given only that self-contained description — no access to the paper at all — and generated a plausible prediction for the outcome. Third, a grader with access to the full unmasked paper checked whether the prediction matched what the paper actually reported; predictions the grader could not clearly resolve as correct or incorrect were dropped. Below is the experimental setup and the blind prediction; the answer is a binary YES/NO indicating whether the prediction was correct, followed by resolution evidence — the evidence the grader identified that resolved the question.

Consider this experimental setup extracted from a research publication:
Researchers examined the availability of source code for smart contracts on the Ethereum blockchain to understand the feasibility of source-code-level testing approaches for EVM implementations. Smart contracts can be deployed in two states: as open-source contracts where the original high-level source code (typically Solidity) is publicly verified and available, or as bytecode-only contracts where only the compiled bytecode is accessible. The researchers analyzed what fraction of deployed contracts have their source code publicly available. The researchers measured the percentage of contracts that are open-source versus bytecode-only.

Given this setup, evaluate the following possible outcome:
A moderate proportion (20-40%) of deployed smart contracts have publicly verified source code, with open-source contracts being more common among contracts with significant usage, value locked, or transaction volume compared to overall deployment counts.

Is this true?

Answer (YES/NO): NO